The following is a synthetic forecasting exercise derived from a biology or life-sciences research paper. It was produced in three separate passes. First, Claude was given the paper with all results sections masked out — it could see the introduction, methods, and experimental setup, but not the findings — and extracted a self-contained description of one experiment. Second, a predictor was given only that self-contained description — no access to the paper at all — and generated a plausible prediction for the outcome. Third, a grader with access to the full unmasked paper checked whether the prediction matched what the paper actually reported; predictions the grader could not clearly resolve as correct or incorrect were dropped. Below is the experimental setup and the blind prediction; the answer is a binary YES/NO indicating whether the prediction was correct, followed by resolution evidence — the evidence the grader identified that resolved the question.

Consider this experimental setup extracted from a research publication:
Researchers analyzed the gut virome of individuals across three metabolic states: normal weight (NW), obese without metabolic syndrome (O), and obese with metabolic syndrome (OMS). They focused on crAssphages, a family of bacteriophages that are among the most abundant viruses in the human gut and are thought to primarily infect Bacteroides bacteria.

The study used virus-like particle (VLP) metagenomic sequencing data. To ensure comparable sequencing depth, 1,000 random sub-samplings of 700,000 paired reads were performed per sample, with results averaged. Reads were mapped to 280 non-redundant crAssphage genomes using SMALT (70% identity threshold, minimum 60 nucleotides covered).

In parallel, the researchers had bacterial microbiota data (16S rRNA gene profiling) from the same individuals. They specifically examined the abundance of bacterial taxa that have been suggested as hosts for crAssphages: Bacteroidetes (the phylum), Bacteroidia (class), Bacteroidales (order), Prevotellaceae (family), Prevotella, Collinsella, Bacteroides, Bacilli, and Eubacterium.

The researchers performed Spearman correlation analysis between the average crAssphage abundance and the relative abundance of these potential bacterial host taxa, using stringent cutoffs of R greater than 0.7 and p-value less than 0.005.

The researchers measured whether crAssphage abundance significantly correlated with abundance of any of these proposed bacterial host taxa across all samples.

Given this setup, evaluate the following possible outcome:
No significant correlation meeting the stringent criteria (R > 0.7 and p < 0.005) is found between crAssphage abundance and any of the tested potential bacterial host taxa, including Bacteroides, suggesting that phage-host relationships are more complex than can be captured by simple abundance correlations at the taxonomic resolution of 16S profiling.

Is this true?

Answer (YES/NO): YES